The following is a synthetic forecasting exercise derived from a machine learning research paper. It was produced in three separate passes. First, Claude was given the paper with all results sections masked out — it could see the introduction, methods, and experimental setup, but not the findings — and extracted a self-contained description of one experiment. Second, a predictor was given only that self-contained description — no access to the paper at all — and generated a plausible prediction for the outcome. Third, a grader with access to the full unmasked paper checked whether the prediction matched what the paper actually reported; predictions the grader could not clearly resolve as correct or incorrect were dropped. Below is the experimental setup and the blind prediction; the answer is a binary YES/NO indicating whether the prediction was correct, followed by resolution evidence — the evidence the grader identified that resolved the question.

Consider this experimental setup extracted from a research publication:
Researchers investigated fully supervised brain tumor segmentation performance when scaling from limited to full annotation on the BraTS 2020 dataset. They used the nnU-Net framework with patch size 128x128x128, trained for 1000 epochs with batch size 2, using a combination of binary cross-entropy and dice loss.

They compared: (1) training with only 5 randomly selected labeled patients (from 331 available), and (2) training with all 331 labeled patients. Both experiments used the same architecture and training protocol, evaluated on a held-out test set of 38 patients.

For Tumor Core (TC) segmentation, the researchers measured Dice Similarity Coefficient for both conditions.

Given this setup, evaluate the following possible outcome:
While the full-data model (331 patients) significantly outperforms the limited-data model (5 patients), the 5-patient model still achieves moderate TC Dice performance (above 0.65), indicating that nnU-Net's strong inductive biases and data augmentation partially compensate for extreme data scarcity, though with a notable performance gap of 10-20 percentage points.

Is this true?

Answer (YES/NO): NO